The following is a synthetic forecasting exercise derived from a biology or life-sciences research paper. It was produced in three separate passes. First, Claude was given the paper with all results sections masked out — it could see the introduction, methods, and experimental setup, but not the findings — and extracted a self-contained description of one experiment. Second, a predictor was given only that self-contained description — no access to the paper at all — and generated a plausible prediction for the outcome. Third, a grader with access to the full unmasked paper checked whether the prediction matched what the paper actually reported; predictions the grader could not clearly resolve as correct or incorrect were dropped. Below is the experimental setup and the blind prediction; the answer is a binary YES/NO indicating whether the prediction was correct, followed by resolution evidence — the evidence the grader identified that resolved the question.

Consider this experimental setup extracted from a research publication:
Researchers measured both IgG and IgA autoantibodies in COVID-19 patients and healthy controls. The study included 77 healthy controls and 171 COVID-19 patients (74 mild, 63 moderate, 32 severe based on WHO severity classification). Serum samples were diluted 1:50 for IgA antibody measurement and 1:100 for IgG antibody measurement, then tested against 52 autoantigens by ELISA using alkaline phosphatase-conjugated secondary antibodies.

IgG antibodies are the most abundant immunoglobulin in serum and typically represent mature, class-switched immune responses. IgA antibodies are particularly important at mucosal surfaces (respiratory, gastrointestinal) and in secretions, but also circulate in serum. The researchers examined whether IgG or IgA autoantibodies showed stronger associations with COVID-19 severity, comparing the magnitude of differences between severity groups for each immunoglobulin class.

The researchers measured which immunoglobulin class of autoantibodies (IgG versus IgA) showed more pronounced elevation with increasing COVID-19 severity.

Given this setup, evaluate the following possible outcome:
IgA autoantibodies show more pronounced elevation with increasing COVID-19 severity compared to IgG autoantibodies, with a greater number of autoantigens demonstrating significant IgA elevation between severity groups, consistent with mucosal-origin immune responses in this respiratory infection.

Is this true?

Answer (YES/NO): NO